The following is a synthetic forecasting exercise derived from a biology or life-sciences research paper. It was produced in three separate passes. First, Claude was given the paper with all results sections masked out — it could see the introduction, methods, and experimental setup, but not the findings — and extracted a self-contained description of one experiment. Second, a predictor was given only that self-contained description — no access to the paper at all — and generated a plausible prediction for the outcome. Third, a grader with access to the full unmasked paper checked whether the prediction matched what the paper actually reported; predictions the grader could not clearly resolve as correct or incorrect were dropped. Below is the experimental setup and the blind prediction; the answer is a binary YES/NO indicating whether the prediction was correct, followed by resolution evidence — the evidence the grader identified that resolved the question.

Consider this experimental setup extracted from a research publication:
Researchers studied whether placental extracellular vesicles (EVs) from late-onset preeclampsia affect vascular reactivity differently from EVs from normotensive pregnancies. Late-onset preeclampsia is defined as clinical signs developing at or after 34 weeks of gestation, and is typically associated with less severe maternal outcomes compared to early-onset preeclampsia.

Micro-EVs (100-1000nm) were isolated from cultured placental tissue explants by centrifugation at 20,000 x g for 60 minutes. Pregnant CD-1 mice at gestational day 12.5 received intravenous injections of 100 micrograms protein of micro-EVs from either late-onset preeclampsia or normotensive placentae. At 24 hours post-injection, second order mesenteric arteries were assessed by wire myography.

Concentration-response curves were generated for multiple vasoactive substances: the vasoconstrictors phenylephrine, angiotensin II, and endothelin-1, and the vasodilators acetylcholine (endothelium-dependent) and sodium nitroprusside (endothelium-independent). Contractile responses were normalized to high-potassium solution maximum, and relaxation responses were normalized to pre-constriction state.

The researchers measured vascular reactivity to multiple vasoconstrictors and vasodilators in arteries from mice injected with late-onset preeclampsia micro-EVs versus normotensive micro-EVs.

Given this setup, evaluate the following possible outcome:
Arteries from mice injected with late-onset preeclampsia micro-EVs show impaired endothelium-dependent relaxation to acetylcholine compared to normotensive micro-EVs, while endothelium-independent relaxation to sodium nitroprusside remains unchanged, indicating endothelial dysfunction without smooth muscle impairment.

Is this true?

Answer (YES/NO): NO